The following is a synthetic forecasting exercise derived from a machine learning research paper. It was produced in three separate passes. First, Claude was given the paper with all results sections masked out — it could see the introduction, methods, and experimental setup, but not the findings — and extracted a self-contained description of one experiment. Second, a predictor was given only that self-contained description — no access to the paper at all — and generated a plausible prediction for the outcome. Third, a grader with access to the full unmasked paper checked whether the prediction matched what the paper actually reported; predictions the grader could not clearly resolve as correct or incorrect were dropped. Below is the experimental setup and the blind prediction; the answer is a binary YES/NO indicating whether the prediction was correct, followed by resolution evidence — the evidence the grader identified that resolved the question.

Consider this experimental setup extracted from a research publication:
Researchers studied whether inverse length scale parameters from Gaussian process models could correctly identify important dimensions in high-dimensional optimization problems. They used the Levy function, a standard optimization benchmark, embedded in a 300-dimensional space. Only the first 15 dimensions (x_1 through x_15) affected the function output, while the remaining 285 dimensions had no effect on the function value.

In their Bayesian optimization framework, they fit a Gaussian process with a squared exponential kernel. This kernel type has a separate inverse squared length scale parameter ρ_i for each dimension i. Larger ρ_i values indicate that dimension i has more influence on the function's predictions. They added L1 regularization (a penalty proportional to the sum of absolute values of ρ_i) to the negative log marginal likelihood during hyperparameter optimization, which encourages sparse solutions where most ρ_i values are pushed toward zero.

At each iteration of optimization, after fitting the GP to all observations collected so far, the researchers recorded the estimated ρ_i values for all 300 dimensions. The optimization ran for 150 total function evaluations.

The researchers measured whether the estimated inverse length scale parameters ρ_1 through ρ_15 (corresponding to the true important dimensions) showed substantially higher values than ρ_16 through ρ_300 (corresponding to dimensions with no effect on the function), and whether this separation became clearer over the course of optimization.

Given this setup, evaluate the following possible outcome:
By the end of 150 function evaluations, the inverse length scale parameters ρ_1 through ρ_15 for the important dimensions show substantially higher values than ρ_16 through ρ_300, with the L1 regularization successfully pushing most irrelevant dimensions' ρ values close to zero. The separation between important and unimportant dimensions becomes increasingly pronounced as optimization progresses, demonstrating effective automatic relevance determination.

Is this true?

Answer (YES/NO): NO